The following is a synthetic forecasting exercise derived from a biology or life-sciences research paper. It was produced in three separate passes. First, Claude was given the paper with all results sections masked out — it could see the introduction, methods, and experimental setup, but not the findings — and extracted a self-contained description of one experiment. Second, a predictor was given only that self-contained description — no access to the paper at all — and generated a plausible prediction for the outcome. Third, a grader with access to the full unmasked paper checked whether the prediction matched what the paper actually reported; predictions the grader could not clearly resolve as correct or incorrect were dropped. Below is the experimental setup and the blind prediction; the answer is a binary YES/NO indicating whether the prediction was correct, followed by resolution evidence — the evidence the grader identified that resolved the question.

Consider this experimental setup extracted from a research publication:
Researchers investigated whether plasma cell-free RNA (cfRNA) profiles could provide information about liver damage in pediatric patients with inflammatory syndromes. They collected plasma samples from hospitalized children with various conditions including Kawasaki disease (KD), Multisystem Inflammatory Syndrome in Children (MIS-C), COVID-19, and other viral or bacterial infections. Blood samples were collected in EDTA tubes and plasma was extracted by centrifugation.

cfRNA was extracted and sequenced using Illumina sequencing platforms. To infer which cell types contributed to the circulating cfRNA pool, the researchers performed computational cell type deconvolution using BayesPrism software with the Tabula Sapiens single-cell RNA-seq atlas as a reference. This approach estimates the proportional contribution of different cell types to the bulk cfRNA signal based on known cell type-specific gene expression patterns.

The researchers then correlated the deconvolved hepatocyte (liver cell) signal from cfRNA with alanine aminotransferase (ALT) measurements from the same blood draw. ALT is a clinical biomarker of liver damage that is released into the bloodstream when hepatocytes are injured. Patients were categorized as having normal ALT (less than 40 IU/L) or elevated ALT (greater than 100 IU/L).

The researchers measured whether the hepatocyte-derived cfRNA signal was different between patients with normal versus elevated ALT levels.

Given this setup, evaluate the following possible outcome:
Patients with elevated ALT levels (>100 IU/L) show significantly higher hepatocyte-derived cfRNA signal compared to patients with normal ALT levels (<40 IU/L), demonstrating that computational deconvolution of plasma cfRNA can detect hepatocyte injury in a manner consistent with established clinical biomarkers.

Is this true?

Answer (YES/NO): YES